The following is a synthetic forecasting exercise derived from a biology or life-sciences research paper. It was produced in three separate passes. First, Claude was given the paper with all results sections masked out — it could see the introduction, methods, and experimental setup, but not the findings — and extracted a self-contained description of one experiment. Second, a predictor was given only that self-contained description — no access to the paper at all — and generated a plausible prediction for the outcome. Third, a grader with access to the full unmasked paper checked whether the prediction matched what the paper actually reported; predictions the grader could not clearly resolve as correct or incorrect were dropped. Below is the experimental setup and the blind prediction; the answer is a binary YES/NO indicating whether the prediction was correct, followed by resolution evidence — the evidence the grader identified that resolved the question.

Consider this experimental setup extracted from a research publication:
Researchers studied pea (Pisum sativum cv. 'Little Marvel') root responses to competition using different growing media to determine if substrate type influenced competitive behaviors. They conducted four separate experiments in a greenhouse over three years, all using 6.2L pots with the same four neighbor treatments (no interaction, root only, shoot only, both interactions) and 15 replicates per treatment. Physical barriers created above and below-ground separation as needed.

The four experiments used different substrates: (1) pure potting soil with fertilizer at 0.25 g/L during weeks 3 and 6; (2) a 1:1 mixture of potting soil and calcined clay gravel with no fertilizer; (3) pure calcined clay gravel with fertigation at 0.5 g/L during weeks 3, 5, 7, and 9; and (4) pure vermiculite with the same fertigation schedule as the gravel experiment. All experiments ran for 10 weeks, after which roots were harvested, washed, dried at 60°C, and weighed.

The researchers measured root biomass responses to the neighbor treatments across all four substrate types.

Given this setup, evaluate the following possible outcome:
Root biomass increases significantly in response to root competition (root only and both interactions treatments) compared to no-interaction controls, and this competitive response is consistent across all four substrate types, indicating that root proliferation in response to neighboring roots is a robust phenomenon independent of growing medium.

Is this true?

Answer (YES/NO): NO